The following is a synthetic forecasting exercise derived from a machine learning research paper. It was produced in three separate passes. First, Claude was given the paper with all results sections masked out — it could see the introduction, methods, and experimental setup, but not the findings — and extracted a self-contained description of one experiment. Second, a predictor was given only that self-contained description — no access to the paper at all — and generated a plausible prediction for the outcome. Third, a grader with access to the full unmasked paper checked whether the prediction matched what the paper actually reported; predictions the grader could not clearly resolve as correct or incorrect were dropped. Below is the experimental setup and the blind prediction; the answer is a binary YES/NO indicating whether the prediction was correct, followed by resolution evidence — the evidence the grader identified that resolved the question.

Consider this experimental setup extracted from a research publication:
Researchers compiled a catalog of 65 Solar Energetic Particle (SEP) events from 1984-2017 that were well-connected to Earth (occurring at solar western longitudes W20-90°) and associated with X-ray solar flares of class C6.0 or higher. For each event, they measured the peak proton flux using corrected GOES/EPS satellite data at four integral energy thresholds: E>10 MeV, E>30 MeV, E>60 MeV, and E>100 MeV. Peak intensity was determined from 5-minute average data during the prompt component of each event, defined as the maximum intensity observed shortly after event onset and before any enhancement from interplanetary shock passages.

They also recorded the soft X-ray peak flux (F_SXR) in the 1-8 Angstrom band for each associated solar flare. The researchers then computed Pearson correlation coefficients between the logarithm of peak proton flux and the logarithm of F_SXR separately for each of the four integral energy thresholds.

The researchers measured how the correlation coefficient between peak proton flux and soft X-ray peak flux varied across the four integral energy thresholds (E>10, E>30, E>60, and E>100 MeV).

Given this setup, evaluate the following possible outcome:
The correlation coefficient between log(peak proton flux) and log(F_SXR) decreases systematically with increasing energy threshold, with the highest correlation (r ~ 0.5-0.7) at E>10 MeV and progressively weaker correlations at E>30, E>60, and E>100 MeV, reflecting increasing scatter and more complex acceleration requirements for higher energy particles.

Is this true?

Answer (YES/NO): NO